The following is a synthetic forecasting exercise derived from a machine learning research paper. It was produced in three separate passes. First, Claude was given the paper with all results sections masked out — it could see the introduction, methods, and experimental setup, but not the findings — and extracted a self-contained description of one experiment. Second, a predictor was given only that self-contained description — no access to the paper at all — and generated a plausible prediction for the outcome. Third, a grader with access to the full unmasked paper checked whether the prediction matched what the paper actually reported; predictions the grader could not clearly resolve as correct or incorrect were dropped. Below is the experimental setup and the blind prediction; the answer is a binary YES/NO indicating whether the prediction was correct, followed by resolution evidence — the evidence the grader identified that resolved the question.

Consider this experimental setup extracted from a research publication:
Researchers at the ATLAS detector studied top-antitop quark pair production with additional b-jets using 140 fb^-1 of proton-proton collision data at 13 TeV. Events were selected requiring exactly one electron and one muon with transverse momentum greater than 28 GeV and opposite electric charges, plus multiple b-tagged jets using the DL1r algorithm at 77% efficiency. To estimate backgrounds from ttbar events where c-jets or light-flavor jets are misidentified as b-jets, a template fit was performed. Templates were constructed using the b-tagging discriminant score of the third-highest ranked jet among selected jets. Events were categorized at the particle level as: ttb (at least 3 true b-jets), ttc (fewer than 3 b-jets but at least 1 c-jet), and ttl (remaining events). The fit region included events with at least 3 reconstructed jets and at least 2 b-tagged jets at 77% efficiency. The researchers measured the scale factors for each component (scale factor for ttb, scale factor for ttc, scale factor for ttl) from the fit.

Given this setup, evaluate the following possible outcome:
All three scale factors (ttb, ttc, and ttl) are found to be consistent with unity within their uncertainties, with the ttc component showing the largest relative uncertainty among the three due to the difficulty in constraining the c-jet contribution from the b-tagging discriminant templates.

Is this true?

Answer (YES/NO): NO